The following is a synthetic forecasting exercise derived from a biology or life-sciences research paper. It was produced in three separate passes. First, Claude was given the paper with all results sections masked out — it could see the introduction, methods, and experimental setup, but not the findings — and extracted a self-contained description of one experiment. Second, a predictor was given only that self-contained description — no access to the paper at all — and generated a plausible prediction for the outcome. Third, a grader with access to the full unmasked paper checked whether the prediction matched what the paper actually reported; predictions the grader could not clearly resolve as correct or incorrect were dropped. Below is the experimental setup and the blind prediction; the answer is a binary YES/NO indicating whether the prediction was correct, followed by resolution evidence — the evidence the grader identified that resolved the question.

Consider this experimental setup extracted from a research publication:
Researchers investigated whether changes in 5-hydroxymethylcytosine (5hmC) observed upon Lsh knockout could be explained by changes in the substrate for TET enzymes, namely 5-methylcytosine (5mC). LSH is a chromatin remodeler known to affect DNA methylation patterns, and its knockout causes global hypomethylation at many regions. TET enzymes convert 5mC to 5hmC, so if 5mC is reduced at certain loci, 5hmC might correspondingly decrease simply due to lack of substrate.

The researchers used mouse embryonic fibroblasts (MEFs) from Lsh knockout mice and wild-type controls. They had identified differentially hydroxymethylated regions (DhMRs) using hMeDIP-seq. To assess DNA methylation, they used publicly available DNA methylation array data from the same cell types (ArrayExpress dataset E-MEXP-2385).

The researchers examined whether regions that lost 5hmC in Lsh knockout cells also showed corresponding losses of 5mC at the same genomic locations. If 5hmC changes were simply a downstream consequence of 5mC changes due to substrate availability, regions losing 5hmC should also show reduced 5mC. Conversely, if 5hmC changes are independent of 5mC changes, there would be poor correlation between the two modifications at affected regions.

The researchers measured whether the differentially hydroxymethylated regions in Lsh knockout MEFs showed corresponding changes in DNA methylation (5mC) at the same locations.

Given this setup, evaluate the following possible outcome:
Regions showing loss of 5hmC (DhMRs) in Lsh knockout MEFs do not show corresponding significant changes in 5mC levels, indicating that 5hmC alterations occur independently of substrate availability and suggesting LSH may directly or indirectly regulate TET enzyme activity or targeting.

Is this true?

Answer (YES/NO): YES